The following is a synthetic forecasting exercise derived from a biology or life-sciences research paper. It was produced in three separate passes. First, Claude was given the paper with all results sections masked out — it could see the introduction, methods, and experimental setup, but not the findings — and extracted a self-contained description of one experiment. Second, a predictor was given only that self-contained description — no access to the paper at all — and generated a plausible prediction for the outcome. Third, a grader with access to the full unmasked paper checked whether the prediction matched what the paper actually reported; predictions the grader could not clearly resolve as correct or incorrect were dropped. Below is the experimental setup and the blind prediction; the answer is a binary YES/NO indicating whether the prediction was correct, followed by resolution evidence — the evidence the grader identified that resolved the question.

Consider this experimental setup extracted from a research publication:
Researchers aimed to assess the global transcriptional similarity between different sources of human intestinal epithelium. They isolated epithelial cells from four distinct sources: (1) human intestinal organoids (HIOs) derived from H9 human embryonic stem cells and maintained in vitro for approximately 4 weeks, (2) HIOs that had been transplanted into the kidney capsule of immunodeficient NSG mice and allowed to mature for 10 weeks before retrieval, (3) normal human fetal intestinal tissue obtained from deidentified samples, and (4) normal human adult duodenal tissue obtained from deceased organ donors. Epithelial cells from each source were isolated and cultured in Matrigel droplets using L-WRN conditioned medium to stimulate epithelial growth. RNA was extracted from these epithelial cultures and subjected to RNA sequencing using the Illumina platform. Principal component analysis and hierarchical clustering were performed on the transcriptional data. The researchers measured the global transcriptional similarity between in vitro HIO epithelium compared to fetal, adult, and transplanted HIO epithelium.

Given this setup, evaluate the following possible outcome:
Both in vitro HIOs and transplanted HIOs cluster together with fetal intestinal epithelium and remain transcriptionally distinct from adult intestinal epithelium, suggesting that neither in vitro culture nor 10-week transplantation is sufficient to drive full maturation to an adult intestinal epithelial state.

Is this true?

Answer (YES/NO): NO